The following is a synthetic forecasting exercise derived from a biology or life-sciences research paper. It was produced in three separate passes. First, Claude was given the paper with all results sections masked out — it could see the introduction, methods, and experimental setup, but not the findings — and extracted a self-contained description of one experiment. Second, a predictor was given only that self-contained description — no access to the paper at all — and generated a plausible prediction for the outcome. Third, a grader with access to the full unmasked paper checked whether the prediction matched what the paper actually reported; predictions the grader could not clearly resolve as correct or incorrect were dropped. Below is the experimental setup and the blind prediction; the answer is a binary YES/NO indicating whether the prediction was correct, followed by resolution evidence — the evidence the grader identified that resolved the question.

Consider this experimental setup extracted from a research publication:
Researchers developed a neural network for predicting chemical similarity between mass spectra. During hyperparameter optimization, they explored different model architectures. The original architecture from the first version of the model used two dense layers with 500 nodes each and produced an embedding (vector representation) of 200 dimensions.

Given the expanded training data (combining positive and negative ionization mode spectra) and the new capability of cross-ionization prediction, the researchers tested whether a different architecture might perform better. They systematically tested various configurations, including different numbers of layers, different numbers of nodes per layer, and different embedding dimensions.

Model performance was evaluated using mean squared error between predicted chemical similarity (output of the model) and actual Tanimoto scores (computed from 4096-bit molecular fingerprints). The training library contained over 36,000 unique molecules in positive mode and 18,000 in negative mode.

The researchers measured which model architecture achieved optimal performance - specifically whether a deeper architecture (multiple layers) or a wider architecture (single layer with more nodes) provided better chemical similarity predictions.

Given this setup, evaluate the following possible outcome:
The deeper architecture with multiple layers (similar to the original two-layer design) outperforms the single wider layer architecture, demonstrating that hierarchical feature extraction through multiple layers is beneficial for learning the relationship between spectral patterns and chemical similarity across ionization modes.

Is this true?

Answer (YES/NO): NO